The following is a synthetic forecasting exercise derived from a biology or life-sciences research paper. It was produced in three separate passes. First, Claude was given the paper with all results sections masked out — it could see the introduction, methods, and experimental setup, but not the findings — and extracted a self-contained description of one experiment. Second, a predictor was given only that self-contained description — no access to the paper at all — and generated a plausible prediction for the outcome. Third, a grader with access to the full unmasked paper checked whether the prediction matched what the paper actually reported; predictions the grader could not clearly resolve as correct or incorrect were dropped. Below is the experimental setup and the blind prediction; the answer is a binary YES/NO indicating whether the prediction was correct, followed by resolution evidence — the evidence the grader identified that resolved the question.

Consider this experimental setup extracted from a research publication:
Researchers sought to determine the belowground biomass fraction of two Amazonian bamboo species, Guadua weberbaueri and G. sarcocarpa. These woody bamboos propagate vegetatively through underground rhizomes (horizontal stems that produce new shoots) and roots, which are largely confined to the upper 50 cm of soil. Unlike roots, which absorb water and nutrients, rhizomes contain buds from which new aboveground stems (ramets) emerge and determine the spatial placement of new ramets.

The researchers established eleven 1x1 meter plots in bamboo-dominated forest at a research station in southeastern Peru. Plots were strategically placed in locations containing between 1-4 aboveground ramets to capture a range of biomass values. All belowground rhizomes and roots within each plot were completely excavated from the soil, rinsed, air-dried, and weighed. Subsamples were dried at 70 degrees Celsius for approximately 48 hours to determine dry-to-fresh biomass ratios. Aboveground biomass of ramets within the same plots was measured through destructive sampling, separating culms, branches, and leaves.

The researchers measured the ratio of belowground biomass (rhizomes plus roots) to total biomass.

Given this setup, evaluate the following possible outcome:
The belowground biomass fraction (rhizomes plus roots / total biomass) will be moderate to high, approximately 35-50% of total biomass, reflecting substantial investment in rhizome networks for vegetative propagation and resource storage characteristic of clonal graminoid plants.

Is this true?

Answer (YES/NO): NO